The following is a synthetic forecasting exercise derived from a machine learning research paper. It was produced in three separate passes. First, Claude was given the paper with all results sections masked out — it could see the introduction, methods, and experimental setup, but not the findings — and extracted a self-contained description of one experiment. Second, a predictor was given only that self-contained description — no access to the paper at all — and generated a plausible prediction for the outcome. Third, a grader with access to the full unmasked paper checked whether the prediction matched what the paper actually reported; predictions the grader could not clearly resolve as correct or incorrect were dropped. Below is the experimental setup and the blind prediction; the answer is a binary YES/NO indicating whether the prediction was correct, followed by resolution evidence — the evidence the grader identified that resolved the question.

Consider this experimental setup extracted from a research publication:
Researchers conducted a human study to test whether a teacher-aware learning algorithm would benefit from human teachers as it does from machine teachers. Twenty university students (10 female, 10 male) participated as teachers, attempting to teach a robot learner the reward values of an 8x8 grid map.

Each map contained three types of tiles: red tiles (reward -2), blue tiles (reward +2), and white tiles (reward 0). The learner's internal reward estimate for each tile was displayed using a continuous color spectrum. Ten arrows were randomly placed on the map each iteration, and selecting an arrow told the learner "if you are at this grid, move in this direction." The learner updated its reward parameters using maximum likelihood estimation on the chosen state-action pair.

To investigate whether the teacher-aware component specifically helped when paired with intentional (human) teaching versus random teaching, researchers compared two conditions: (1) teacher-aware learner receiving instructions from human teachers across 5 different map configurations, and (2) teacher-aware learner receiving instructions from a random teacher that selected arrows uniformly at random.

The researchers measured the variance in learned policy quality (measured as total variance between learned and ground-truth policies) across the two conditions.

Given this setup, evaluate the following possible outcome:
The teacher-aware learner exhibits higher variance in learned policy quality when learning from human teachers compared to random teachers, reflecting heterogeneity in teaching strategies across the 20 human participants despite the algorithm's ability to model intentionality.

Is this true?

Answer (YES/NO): NO